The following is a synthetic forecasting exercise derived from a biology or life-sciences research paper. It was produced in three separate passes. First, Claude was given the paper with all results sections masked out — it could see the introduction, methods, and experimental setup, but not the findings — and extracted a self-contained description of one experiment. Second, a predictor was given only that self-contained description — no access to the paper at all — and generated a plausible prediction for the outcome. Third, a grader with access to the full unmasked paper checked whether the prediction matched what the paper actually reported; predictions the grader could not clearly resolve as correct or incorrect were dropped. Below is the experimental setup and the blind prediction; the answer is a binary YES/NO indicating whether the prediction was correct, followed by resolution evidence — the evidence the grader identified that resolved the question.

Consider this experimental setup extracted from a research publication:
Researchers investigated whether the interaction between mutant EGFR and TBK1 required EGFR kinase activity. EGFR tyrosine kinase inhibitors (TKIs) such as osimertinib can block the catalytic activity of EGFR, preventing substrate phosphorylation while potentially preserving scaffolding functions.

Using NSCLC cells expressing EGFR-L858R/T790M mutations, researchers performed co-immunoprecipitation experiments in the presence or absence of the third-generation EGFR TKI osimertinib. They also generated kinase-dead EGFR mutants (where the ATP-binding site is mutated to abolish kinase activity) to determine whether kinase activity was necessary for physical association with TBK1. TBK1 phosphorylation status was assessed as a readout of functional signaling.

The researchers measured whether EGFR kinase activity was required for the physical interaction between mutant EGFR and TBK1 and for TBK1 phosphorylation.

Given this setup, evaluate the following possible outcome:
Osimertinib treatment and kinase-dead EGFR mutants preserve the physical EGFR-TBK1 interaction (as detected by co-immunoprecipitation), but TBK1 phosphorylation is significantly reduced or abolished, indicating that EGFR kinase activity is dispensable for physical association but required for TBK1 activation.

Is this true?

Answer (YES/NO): NO